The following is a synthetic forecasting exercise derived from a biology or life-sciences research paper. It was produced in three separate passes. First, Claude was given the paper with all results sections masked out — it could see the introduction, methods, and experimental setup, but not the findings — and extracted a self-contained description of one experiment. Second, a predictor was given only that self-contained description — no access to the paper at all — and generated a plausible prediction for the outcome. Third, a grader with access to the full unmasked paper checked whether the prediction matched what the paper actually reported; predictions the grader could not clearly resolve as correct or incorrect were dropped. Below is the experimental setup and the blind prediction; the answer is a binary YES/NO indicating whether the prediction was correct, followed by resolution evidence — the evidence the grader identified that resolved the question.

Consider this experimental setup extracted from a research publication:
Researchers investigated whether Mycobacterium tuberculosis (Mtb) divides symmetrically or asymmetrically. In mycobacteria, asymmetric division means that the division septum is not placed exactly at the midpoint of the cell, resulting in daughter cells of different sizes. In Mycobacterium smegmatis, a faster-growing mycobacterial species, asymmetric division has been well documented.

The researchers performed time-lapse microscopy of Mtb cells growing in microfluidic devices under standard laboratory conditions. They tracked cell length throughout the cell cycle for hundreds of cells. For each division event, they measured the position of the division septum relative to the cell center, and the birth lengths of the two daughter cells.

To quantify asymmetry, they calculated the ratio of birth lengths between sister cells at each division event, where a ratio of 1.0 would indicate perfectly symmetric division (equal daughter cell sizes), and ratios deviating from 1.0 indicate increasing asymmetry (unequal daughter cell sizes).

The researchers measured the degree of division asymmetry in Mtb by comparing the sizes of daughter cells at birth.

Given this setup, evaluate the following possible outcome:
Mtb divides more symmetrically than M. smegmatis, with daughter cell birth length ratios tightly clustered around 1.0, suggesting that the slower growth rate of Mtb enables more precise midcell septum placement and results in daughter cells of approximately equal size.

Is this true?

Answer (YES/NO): NO